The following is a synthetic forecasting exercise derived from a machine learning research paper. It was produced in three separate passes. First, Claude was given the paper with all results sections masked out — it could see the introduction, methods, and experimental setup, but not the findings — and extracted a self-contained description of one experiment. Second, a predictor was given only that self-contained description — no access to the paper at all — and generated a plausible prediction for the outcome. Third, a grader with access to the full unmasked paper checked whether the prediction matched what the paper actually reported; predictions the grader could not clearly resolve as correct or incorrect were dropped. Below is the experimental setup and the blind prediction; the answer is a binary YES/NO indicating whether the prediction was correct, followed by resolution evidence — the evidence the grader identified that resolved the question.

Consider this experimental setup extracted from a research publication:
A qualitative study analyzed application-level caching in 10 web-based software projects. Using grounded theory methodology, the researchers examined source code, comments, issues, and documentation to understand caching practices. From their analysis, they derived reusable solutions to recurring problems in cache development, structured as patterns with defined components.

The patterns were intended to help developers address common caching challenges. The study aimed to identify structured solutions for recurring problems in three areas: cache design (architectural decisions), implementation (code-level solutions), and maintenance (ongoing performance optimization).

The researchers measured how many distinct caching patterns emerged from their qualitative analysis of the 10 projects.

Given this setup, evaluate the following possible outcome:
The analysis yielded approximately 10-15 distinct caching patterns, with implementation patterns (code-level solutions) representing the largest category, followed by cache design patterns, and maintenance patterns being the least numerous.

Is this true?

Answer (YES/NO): NO